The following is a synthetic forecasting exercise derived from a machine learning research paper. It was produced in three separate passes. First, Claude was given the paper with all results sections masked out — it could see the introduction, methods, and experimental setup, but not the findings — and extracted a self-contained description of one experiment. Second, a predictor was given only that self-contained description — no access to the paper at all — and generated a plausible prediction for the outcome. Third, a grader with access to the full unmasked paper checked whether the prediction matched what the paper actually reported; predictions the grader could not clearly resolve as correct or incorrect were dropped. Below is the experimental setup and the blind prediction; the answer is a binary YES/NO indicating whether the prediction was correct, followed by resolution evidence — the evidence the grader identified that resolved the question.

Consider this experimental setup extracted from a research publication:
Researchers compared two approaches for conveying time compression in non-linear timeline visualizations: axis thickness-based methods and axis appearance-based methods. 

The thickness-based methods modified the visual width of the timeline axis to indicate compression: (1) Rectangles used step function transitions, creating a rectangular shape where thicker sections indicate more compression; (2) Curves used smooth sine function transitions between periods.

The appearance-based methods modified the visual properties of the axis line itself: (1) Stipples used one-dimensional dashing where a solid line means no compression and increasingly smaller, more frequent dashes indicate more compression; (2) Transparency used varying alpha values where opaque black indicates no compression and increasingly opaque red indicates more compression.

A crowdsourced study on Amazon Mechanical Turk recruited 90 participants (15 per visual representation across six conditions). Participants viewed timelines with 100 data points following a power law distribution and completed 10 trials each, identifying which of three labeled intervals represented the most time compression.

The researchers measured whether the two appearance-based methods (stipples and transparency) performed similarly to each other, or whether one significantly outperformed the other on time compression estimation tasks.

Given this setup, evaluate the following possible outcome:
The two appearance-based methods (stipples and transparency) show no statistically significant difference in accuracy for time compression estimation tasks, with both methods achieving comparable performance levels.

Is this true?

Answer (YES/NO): NO